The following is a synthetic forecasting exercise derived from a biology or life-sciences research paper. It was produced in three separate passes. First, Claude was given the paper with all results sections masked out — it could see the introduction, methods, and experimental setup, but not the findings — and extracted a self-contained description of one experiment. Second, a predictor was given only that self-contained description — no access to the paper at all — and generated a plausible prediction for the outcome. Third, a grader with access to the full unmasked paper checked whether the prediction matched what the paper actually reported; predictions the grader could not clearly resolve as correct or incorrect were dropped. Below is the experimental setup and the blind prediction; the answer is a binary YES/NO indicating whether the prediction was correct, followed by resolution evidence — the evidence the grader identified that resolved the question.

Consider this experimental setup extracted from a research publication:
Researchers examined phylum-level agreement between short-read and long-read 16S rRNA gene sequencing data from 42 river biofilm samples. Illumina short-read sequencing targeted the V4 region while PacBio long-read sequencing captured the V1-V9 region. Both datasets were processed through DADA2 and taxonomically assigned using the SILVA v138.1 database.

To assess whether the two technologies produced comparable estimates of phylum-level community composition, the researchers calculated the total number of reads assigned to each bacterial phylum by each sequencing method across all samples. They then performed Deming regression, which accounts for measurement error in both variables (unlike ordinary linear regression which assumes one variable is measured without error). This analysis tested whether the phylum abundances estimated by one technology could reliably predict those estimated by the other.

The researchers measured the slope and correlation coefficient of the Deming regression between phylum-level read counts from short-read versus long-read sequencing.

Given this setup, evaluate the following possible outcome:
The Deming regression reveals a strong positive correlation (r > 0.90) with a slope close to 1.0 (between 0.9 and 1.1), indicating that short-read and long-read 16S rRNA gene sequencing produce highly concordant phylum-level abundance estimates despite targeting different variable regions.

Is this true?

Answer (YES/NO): NO